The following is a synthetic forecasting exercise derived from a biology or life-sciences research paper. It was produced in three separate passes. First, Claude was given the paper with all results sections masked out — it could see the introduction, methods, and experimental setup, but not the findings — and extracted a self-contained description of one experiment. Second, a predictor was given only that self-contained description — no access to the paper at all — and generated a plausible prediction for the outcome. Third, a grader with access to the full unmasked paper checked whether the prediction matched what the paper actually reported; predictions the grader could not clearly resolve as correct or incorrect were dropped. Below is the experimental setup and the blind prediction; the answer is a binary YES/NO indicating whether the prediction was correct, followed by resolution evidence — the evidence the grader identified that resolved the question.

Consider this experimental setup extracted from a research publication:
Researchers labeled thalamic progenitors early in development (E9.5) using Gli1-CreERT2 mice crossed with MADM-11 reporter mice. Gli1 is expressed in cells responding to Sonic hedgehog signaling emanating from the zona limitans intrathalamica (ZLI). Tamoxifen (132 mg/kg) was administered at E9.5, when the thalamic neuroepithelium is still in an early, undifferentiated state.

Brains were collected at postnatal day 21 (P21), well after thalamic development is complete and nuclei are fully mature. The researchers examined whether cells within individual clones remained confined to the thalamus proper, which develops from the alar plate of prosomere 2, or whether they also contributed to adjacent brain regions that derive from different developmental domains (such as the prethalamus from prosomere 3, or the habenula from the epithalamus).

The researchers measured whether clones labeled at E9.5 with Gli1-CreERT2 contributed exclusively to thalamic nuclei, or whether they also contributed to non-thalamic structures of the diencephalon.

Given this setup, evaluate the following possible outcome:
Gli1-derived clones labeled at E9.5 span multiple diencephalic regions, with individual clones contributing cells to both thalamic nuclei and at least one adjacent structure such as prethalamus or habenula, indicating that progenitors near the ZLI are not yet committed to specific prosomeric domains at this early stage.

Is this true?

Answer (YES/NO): NO